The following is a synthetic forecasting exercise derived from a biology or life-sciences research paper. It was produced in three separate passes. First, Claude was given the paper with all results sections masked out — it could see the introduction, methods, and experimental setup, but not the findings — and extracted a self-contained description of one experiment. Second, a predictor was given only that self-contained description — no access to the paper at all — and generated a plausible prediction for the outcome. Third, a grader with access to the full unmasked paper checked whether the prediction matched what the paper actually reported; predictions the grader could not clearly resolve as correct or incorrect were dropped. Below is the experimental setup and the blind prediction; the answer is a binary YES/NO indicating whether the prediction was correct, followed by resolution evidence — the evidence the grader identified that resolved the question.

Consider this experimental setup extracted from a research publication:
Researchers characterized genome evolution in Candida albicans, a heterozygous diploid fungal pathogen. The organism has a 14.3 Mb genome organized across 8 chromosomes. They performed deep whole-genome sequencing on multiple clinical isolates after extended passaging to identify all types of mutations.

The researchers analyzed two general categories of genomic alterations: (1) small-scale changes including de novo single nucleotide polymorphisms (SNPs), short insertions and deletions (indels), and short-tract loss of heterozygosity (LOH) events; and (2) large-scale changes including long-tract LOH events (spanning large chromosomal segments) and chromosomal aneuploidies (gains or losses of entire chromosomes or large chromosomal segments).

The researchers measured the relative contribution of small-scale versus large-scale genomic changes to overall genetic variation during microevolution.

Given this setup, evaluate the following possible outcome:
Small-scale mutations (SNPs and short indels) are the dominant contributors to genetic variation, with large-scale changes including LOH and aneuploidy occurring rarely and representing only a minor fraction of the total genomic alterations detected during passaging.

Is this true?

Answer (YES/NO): NO